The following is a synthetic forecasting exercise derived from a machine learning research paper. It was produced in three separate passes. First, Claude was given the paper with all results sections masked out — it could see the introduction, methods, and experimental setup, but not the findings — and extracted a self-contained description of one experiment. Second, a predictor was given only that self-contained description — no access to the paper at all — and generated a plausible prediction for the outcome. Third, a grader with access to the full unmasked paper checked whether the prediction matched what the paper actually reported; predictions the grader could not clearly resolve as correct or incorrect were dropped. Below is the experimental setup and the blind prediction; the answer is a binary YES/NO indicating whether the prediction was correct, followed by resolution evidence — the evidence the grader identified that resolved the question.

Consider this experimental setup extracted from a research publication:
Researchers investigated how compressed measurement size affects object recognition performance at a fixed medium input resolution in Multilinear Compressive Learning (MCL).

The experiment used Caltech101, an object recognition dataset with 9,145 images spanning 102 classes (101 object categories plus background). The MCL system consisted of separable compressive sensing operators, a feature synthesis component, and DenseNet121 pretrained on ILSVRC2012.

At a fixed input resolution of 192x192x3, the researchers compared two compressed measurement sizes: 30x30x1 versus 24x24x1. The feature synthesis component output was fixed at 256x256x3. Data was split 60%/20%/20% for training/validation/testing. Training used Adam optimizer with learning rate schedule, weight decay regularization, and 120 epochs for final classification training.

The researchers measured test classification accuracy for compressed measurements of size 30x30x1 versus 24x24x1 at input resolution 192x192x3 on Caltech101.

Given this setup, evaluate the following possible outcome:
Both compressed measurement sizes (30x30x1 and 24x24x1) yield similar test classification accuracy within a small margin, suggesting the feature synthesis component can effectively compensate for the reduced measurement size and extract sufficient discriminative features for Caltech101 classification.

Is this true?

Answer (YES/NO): NO